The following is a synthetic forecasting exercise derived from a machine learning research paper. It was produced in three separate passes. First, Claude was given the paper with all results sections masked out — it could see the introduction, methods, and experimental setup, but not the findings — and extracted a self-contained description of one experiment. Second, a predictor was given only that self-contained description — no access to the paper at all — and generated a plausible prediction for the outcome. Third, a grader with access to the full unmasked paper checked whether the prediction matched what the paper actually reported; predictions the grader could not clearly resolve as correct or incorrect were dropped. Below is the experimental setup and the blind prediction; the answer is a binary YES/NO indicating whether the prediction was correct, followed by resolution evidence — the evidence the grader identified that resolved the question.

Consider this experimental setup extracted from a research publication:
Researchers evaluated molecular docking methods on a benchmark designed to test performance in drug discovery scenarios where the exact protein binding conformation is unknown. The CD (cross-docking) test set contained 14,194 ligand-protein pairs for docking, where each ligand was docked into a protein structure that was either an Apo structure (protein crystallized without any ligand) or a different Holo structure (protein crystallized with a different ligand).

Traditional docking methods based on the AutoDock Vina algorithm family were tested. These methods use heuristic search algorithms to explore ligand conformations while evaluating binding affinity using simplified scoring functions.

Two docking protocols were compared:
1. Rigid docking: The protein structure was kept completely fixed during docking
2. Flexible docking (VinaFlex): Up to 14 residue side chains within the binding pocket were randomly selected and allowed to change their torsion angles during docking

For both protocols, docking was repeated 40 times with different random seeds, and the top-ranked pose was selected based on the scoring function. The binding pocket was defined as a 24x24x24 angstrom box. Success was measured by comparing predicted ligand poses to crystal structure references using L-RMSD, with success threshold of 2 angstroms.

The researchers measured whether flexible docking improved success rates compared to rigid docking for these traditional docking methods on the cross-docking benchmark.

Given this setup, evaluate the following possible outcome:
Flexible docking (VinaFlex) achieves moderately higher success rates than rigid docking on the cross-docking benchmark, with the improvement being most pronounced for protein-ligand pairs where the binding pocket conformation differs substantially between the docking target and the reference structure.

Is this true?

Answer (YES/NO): NO